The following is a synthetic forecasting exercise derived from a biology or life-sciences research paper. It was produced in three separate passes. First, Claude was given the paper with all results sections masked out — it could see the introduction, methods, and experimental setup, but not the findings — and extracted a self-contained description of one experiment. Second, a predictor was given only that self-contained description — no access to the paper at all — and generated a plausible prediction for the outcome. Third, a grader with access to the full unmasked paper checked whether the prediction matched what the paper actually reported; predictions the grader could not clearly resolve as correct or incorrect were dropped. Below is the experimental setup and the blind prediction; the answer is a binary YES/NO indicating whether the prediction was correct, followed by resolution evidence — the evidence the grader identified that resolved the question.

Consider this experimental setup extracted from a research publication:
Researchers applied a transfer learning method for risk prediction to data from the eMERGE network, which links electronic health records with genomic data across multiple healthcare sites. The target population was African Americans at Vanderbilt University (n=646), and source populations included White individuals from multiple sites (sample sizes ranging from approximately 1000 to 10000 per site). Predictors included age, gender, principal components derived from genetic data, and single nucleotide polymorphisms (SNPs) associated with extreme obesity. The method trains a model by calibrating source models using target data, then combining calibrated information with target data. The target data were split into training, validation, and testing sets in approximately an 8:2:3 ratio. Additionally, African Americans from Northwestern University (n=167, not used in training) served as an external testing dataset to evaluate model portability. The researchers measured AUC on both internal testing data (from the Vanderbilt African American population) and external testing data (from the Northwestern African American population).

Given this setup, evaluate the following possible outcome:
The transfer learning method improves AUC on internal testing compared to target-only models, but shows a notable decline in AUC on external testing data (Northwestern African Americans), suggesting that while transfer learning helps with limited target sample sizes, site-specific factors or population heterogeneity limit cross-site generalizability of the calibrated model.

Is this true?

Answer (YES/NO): NO